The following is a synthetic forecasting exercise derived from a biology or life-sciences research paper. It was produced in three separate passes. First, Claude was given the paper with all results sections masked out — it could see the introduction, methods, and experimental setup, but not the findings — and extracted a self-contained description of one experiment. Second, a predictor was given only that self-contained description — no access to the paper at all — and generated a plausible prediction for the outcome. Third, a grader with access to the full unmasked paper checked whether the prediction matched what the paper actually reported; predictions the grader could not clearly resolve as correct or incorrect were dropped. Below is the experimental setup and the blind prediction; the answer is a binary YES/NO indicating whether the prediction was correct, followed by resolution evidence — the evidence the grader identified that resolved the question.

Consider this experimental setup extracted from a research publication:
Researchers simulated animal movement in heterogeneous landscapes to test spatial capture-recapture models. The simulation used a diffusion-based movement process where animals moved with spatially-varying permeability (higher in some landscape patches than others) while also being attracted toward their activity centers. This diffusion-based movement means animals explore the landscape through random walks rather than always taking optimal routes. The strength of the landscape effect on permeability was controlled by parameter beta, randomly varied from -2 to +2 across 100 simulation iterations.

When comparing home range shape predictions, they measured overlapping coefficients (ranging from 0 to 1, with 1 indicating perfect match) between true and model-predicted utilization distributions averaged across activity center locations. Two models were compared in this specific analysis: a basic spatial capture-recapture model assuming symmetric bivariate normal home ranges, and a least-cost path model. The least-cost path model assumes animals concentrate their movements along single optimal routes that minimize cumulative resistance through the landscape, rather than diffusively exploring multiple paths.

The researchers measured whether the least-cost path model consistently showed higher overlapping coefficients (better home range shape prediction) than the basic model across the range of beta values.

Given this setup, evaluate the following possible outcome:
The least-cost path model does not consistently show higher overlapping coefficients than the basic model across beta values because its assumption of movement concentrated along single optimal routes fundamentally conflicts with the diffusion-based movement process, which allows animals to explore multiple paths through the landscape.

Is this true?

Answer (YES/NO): NO